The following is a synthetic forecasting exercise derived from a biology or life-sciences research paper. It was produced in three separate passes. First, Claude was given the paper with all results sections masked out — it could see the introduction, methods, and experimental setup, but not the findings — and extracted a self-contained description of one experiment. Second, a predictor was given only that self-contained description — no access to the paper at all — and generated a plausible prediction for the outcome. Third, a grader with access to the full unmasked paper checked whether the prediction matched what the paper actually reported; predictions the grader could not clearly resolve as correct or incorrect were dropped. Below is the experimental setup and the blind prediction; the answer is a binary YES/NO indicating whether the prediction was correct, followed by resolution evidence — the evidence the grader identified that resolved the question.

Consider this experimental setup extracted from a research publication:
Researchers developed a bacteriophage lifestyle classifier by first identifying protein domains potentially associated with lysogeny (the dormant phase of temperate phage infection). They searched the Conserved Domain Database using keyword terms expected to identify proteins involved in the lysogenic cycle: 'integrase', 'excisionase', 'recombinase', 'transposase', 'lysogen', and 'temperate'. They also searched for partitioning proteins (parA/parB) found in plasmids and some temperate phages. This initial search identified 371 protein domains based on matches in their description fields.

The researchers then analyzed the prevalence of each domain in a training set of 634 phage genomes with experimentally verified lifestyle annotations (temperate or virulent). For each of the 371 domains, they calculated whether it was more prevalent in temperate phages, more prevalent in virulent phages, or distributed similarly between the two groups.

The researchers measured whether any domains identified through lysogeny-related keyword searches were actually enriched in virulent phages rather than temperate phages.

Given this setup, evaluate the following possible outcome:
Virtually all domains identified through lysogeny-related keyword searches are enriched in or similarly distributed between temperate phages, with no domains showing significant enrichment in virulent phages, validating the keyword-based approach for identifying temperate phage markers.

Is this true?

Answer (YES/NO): NO